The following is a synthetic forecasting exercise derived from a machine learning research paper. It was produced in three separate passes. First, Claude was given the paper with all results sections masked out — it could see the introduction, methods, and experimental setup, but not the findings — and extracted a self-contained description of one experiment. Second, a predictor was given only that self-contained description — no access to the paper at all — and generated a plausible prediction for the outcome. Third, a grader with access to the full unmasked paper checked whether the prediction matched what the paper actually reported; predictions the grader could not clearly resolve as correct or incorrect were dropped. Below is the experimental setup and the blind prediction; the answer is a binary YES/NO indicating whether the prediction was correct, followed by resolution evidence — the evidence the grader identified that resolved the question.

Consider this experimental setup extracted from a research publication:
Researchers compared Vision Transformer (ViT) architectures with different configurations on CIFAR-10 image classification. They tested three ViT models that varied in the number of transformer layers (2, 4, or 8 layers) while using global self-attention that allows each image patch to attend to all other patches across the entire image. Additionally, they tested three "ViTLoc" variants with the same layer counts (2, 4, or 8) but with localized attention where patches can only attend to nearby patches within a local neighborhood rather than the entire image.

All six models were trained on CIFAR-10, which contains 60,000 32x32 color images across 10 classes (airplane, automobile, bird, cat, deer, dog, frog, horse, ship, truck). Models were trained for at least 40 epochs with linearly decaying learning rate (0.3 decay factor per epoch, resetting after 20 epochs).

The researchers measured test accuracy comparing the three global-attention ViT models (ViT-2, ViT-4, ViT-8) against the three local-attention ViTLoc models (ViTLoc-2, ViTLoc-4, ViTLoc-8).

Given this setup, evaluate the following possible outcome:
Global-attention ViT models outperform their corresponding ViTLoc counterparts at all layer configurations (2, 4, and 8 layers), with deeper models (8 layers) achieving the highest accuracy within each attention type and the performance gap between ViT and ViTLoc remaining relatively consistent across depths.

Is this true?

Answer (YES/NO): NO